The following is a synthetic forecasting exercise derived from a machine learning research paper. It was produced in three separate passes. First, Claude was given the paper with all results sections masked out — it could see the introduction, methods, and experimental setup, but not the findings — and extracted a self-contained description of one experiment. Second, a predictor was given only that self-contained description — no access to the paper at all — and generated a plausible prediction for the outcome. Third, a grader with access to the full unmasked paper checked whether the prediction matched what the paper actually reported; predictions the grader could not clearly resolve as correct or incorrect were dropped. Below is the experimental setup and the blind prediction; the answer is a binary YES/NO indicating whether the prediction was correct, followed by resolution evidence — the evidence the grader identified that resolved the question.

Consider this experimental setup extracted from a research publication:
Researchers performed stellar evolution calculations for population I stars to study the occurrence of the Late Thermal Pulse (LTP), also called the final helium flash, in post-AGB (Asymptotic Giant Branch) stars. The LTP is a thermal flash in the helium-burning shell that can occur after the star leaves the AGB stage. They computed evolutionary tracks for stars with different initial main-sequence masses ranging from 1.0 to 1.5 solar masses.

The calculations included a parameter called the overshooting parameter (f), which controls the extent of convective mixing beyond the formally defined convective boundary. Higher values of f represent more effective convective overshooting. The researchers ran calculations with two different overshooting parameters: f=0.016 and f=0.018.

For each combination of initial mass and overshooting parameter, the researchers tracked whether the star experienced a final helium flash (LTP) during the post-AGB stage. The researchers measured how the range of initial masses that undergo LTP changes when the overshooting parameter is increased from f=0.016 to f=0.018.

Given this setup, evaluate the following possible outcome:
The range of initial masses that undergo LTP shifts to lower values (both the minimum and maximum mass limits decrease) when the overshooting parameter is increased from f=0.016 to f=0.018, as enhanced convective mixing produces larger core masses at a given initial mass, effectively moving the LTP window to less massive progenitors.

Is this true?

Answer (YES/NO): YES